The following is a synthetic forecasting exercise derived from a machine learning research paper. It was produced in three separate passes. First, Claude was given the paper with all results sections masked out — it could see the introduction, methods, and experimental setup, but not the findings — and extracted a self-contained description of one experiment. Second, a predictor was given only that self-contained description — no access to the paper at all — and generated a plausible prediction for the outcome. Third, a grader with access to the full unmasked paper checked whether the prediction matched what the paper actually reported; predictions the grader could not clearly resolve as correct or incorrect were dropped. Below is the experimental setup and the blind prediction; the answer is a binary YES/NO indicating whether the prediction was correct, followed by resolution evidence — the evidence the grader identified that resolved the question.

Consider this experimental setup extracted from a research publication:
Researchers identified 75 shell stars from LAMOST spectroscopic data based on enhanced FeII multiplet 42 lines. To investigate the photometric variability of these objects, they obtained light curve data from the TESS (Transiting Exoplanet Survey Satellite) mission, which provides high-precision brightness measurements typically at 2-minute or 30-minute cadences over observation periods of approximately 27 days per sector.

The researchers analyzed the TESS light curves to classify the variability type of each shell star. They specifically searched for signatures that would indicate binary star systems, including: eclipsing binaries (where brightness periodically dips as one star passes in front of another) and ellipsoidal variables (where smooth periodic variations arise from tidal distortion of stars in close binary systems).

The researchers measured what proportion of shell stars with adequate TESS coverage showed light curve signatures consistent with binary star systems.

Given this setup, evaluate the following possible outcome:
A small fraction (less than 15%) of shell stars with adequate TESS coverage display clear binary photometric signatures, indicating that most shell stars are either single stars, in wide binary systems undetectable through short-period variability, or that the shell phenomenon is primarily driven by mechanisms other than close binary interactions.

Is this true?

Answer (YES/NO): NO